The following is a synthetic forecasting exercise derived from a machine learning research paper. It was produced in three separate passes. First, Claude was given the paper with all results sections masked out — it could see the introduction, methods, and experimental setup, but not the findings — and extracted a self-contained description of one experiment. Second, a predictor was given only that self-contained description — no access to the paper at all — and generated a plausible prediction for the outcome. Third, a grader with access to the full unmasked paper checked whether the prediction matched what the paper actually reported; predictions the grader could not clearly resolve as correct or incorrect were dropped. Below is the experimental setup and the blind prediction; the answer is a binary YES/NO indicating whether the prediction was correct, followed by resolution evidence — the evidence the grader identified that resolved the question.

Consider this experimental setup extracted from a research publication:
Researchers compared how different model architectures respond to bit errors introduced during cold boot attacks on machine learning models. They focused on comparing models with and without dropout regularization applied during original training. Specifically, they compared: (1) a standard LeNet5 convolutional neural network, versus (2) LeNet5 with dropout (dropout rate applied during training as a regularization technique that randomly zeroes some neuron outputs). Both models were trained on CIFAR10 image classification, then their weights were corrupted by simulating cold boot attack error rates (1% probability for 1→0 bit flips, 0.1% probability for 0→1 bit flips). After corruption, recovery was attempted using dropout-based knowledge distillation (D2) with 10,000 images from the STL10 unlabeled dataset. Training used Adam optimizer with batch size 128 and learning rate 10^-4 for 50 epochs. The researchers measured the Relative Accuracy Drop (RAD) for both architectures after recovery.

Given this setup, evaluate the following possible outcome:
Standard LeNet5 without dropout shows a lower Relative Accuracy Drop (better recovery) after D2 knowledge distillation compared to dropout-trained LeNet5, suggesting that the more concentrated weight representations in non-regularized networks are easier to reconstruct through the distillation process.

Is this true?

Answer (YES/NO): NO